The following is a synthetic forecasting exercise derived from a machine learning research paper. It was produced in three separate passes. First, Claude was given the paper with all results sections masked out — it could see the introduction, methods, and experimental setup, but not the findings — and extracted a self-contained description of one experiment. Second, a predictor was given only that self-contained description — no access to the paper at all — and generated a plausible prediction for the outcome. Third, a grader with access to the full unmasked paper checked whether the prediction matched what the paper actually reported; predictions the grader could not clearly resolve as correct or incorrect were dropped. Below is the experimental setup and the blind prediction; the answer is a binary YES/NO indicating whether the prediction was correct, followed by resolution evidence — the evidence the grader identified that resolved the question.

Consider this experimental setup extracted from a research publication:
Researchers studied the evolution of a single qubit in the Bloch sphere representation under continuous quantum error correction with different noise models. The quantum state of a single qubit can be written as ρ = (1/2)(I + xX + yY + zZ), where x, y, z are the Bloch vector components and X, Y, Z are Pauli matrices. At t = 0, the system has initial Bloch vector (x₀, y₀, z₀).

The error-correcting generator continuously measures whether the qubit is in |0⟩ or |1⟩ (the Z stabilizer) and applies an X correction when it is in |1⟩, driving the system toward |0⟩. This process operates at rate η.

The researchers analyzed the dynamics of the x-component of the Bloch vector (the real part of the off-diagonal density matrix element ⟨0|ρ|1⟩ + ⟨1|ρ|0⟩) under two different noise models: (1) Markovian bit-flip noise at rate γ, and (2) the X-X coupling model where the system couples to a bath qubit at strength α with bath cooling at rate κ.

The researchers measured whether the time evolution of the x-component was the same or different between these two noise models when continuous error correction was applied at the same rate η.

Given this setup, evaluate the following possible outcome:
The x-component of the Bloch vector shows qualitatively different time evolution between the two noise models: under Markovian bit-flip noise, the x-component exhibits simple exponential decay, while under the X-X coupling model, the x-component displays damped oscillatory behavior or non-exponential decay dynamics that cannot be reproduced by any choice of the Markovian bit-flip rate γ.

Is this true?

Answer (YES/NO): NO